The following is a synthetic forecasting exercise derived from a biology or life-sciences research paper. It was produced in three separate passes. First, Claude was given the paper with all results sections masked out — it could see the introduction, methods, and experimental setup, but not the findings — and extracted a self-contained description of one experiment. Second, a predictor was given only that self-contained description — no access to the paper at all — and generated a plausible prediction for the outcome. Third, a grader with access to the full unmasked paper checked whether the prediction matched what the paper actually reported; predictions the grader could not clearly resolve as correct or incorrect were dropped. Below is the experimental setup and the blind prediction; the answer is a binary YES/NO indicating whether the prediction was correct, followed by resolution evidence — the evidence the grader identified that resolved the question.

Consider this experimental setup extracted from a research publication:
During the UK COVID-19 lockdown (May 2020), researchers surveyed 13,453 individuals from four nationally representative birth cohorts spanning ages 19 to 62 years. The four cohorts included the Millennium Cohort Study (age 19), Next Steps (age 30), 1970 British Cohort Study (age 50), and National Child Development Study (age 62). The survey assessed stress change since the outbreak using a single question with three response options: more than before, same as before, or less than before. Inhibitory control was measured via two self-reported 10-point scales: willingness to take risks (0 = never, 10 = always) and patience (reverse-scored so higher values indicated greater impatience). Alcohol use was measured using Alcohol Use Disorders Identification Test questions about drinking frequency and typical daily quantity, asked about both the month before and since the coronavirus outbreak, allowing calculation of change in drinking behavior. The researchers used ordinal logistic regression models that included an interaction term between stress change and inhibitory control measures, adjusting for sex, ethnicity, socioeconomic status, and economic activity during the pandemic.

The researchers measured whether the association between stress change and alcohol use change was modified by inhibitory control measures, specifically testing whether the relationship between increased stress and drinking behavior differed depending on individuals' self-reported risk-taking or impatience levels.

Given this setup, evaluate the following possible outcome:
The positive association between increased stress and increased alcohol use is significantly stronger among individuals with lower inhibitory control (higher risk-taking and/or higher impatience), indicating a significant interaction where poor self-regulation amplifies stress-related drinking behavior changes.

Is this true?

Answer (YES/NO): NO